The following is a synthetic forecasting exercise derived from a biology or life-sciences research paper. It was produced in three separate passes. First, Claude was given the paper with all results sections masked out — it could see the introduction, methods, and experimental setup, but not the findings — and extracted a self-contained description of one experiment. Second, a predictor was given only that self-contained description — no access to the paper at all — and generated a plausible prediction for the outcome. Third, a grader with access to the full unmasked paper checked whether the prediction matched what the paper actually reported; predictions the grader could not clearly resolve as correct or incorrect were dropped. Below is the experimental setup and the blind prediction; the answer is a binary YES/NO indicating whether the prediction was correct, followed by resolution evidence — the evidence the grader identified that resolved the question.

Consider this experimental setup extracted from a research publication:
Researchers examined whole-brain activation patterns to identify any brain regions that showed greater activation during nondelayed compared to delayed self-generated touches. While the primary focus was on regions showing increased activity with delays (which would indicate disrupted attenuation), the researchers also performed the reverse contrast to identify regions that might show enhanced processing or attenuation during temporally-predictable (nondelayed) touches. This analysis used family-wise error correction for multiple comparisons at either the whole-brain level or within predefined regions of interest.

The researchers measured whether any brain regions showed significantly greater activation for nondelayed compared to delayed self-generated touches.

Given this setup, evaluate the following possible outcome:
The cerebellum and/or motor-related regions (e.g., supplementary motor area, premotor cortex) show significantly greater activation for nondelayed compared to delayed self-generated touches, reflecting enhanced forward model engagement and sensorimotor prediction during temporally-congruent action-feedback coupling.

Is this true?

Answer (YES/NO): NO